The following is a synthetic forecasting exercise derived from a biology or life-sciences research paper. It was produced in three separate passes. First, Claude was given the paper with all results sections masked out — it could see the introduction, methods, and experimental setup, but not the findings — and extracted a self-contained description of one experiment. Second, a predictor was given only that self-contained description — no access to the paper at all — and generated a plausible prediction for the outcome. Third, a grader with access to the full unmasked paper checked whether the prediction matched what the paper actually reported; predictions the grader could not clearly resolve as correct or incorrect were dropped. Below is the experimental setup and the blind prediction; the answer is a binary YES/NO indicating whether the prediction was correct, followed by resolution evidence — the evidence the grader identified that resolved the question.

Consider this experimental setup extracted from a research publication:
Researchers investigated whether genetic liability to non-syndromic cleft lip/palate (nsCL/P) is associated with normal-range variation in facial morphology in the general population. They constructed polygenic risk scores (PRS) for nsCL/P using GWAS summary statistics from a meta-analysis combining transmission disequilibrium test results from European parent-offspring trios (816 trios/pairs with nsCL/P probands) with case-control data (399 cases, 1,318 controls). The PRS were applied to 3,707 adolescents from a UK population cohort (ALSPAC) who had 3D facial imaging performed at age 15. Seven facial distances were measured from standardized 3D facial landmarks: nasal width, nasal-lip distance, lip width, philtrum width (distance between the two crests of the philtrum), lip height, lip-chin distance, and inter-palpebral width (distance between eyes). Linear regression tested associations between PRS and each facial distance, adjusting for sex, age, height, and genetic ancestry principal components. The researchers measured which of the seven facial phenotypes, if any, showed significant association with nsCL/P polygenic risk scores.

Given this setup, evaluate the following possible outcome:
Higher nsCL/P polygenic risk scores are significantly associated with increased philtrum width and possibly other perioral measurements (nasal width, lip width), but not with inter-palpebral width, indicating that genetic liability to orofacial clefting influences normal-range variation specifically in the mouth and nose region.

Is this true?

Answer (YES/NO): NO